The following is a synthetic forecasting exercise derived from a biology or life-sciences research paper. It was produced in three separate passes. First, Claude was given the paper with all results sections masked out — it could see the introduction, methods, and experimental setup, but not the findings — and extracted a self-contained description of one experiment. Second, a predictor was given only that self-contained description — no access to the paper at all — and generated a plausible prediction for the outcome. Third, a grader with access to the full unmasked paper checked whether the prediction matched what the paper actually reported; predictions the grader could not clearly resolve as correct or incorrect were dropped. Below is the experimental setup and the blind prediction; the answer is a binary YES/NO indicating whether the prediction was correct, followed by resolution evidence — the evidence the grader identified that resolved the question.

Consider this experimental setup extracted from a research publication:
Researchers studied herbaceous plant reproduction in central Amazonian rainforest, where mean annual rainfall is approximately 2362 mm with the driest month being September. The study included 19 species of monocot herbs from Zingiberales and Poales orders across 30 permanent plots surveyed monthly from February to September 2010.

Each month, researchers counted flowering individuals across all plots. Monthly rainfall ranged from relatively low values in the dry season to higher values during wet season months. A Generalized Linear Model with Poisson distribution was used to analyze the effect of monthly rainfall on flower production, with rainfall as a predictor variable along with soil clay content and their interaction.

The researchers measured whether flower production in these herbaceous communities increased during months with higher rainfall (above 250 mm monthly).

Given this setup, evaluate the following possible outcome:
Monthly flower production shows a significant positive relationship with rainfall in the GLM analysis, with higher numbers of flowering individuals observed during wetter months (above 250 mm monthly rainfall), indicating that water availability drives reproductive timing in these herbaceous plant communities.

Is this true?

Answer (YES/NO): NO